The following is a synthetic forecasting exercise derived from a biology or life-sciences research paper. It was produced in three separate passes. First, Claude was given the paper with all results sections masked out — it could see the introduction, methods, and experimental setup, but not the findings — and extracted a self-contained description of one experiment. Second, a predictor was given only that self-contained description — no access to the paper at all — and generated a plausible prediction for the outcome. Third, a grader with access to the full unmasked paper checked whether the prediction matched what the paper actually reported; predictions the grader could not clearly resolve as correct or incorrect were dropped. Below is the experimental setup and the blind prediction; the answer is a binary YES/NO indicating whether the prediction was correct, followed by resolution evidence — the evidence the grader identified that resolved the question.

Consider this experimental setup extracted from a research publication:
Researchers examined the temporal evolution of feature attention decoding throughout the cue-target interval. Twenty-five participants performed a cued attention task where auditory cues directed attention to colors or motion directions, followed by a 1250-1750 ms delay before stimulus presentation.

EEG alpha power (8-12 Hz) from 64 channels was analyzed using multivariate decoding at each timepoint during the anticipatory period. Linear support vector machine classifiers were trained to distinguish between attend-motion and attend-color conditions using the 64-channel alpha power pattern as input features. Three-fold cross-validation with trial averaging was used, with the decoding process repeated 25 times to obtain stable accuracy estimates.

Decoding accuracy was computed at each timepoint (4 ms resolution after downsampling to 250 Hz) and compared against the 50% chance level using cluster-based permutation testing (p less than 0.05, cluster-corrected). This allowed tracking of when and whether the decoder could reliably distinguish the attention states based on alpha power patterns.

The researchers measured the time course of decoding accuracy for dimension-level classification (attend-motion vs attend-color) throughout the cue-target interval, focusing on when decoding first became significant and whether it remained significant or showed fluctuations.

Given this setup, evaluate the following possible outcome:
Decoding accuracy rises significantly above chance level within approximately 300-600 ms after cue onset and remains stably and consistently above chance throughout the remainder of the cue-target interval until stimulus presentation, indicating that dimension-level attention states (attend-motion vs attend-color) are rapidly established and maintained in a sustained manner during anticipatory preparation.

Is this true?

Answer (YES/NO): NO